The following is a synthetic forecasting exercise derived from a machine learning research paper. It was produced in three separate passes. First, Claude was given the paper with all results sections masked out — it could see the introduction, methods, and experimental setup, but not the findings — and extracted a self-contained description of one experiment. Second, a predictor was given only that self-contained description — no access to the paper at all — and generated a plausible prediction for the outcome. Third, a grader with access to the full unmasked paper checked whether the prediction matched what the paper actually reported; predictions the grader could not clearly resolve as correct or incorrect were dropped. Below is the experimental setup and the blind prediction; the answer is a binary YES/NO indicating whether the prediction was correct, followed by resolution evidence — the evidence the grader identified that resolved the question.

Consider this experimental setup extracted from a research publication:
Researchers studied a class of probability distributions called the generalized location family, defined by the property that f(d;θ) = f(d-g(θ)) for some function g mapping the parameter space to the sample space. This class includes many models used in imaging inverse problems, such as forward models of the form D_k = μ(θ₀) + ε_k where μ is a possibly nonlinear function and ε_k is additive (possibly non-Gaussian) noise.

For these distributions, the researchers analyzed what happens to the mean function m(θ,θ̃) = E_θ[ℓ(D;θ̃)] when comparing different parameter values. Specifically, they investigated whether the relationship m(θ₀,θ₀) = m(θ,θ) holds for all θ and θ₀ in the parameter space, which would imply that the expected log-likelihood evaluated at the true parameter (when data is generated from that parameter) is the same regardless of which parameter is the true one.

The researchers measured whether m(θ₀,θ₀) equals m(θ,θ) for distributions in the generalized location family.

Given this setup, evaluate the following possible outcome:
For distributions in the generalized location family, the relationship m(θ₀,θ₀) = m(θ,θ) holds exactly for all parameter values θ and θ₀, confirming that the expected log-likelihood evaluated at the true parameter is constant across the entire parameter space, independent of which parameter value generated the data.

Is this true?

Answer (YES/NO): YES